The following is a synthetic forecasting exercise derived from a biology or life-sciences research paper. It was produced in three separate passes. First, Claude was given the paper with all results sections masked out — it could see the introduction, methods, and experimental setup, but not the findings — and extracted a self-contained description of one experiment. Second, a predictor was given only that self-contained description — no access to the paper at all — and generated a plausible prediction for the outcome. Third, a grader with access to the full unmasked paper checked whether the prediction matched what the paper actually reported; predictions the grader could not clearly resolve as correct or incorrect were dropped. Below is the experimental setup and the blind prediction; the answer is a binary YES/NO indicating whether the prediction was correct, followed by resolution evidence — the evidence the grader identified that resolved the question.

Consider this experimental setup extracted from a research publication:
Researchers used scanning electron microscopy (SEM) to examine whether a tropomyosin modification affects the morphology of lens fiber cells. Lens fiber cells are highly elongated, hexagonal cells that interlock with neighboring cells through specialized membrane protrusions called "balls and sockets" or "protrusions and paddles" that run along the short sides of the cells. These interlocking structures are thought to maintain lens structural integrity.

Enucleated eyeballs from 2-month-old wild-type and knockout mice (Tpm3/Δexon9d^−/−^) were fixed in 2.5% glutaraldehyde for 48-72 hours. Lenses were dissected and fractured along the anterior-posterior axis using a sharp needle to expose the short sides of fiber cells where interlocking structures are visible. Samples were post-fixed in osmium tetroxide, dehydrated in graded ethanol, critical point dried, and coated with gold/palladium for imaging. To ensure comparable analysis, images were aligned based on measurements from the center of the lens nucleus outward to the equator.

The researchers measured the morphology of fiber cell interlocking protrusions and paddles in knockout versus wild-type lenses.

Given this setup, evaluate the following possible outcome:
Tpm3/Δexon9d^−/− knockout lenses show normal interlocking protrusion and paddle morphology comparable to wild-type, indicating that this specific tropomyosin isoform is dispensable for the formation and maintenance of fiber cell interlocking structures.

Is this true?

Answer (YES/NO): YES